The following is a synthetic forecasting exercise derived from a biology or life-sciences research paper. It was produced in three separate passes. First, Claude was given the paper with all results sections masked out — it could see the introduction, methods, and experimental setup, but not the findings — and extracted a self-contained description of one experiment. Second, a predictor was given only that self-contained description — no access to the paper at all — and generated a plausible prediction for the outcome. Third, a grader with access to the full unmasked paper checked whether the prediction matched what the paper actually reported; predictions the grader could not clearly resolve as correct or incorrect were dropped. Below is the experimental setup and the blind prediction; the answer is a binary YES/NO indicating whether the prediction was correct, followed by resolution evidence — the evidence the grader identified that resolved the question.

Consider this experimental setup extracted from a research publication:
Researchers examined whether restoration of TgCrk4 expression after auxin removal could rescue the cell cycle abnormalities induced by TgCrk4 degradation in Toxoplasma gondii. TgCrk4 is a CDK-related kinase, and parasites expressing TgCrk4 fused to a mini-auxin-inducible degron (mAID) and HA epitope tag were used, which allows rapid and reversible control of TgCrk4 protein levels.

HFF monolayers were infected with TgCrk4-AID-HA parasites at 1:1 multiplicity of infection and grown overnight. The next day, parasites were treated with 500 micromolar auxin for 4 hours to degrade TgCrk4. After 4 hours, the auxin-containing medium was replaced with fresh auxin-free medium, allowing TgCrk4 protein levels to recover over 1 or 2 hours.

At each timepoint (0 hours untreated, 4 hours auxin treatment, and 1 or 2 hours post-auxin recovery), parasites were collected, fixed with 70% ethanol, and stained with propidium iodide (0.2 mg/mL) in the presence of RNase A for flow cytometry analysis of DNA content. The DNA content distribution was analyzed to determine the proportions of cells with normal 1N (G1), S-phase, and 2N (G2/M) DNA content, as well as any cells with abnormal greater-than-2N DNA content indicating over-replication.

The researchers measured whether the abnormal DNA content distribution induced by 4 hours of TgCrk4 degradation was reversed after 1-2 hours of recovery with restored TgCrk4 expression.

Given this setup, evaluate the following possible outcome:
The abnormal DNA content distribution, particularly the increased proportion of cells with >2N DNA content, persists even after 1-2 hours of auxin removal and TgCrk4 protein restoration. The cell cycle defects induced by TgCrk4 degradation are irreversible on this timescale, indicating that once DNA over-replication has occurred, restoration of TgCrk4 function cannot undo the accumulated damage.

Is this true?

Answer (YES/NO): YES